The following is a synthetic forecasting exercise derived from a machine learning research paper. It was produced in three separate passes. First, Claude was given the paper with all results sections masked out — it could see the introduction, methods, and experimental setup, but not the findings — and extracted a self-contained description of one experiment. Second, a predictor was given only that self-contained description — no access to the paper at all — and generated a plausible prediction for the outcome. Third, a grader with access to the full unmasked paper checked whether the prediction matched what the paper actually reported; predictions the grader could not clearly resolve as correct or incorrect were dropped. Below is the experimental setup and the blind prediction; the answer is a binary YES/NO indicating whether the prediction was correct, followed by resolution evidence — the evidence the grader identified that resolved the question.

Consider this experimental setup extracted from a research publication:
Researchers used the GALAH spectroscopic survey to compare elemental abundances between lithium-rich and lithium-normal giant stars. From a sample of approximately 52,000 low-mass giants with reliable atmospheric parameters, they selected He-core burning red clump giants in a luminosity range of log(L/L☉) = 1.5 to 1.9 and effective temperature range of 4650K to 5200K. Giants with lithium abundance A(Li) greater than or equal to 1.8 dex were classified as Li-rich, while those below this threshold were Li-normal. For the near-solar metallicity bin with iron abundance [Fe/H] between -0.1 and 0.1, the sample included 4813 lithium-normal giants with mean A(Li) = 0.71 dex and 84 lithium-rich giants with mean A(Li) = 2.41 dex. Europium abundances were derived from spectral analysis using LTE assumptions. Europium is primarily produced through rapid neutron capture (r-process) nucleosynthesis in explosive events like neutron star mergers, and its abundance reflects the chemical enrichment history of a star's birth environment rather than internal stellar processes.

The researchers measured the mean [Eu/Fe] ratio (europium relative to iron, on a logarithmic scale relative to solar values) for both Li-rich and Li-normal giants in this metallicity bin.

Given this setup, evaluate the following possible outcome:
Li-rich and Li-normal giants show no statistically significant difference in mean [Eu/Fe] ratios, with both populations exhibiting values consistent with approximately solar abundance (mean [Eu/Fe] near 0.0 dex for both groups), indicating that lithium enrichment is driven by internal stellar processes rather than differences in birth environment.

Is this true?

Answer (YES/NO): YES